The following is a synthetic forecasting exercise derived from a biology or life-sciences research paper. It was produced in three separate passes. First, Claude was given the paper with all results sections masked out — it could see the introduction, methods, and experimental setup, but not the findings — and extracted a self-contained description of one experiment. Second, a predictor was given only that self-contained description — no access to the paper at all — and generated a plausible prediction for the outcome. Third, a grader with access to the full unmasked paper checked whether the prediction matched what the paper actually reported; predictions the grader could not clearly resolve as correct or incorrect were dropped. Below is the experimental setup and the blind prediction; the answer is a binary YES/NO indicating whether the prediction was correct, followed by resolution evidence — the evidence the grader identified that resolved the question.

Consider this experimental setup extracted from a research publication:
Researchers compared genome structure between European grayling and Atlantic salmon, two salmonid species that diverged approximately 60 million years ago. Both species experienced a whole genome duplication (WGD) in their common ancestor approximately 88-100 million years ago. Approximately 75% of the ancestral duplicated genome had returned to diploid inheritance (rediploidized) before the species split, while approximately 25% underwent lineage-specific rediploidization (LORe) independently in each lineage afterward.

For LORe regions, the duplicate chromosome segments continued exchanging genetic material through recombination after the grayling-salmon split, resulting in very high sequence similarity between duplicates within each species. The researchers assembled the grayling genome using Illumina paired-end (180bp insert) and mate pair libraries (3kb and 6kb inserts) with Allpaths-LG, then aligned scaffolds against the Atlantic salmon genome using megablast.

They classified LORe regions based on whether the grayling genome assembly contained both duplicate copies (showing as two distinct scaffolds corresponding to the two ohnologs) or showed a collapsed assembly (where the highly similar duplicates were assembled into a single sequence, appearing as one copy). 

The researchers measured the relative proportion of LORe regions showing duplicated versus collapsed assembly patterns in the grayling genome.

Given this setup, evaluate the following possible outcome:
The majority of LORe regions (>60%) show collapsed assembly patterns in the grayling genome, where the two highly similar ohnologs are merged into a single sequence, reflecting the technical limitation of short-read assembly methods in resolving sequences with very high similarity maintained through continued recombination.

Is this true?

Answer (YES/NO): YES